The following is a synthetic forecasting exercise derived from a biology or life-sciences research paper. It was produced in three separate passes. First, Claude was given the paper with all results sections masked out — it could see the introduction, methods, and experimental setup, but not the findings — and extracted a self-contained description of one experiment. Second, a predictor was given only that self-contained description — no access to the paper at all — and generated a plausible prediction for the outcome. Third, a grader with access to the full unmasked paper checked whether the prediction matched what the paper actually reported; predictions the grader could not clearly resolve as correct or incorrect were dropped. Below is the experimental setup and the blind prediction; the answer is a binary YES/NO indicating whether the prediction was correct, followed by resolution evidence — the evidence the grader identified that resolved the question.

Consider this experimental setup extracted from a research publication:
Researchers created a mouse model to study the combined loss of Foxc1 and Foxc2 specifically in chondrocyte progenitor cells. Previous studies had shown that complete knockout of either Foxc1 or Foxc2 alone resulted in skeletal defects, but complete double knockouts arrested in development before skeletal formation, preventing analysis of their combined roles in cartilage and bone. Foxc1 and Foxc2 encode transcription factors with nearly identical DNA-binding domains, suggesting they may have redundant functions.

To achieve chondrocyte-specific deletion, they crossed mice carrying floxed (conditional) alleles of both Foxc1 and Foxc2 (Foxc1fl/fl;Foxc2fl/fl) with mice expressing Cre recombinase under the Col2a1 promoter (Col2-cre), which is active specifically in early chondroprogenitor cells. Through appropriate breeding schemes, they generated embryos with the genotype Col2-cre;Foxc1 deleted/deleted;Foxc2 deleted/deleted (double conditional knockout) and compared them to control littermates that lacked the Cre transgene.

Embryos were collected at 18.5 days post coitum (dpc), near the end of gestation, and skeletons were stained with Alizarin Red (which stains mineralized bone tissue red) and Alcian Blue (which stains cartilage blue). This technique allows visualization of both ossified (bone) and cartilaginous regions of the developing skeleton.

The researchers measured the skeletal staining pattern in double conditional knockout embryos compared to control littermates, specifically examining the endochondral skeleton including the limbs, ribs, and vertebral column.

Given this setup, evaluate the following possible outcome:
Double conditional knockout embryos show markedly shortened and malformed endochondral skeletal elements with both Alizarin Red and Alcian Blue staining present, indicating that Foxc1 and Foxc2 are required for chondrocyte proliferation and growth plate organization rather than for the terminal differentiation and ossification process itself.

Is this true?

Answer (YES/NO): NO